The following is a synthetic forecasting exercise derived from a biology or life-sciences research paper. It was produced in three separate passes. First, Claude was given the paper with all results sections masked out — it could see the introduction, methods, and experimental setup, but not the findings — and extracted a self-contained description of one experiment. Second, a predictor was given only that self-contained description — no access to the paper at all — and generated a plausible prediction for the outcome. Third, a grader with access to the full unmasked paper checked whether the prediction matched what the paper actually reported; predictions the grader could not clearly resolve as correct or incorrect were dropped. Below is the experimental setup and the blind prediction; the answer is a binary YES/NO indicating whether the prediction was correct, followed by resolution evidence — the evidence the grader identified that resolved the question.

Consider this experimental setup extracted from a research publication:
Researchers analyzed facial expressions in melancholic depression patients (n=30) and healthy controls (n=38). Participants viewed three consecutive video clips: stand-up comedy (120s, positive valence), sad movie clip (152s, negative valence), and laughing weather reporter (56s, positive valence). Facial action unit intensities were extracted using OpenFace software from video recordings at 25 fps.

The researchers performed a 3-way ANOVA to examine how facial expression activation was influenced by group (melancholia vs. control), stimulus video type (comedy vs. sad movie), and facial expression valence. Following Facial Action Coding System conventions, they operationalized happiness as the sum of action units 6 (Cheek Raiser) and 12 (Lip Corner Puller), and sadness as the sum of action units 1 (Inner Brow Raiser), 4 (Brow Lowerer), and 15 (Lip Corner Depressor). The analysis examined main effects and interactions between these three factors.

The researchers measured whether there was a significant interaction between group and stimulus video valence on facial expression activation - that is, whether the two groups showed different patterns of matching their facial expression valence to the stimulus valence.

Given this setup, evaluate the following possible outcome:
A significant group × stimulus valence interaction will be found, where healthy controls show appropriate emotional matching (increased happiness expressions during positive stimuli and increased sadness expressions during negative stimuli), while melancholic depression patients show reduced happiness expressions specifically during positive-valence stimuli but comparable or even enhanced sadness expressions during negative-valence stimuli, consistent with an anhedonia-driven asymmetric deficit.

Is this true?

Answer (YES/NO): NO